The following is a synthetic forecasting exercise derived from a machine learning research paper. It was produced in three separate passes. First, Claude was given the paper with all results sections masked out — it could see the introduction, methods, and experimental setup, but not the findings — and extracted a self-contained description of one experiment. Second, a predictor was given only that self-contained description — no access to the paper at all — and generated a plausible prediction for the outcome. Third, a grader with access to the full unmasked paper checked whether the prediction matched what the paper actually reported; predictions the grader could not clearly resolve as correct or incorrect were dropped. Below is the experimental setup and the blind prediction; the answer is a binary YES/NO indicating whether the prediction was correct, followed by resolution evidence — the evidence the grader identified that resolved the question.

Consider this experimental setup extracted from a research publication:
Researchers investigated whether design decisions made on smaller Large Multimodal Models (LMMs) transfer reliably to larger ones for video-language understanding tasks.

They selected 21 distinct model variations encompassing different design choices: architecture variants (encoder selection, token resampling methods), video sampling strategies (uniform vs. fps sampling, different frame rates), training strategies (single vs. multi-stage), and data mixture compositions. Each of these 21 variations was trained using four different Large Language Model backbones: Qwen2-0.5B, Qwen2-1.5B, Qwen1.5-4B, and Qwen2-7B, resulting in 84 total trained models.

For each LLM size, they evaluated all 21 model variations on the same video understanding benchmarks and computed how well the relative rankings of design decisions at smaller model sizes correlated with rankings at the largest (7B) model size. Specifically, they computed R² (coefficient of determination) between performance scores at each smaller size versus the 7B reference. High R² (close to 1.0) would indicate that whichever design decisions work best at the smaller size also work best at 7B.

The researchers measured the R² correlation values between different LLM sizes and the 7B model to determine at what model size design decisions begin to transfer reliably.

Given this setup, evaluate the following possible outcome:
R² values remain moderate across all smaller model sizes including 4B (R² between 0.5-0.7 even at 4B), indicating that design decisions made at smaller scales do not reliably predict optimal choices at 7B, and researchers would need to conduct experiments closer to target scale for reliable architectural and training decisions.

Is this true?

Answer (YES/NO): NO